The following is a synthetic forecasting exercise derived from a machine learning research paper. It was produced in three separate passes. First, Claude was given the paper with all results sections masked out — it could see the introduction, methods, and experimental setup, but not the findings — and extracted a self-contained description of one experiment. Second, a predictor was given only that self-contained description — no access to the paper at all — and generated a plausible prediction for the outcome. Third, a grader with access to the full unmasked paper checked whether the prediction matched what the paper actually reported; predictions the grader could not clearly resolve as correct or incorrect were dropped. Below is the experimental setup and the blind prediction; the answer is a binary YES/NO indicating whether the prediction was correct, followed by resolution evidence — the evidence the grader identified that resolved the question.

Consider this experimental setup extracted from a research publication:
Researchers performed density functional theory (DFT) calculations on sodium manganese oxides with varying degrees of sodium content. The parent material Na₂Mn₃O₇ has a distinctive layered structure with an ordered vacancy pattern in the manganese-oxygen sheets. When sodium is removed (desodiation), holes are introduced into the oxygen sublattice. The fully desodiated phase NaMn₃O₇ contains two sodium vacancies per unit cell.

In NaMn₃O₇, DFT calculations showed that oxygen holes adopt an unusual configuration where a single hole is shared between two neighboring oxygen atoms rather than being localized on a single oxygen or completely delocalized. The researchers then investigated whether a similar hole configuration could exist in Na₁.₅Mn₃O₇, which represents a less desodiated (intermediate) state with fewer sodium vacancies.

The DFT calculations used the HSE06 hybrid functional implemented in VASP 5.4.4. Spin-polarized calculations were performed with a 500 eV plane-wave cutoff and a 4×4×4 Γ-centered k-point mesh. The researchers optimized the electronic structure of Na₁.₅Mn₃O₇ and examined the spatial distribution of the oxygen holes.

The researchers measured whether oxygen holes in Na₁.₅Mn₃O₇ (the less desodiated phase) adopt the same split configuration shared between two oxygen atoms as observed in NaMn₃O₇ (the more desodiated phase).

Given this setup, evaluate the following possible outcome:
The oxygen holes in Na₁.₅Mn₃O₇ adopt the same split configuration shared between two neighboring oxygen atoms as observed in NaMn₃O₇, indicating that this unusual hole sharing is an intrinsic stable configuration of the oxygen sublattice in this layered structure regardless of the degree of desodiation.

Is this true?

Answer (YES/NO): YES